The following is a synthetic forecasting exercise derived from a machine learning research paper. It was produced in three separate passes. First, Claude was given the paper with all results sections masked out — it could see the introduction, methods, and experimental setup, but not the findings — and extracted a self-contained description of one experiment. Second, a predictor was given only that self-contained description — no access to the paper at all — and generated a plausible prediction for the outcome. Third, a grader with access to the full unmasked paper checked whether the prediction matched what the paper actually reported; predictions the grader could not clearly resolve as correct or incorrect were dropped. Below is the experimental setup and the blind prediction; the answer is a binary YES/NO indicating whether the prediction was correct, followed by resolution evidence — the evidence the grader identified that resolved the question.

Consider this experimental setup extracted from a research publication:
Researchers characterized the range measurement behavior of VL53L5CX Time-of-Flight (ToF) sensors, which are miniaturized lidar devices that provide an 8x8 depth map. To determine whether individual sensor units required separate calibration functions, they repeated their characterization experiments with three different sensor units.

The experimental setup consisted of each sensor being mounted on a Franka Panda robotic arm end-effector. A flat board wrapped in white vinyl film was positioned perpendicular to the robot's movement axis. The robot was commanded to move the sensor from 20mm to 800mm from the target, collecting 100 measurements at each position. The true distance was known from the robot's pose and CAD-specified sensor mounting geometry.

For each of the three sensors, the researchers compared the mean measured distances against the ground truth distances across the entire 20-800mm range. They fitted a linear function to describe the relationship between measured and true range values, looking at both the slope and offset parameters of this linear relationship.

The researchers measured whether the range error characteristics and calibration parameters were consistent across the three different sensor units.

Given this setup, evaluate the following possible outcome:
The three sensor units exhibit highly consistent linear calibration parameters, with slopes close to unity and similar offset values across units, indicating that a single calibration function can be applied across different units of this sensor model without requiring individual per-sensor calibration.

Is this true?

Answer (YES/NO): YES